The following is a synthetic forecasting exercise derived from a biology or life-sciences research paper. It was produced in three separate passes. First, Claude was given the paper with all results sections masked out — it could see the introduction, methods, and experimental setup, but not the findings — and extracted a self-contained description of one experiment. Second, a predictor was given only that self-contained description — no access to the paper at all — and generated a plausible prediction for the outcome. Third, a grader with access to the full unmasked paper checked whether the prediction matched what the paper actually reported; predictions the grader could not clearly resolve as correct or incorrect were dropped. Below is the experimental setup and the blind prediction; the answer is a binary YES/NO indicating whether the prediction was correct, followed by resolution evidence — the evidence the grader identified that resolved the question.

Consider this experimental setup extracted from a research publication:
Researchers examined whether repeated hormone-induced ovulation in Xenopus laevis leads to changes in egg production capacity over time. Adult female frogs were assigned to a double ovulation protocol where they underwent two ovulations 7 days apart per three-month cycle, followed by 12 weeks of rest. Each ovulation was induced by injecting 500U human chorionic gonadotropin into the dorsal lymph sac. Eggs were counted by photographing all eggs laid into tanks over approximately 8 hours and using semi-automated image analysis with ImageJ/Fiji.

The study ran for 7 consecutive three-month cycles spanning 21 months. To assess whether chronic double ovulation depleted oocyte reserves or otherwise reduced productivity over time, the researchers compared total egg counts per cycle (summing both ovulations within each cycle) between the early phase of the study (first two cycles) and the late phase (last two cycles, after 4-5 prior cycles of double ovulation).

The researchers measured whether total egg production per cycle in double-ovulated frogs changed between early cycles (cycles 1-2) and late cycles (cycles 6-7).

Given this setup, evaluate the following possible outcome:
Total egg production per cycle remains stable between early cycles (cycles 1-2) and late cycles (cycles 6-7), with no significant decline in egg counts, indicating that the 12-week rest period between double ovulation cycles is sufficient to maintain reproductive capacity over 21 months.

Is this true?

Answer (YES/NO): YES